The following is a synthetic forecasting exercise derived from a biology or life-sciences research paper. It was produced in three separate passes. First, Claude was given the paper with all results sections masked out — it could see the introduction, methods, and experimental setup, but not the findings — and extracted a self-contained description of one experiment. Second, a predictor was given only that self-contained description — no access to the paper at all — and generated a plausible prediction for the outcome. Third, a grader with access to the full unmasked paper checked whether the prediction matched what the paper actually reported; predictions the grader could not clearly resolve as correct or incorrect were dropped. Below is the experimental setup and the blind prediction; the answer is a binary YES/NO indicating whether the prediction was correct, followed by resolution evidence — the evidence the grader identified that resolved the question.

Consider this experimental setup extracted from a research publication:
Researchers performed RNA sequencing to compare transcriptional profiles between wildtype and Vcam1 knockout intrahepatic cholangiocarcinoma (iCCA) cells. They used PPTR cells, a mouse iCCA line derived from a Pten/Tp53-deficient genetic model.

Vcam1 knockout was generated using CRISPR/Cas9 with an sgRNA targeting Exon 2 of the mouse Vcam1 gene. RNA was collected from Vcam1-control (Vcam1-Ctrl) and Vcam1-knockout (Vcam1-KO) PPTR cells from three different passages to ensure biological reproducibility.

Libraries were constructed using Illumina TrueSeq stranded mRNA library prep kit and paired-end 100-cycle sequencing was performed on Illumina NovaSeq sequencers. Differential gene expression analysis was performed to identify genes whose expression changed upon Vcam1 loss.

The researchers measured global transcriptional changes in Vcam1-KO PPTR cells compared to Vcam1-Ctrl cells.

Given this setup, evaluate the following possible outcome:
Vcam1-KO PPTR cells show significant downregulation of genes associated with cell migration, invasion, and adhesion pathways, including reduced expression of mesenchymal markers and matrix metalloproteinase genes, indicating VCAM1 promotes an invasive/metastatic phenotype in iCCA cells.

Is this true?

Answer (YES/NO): NO